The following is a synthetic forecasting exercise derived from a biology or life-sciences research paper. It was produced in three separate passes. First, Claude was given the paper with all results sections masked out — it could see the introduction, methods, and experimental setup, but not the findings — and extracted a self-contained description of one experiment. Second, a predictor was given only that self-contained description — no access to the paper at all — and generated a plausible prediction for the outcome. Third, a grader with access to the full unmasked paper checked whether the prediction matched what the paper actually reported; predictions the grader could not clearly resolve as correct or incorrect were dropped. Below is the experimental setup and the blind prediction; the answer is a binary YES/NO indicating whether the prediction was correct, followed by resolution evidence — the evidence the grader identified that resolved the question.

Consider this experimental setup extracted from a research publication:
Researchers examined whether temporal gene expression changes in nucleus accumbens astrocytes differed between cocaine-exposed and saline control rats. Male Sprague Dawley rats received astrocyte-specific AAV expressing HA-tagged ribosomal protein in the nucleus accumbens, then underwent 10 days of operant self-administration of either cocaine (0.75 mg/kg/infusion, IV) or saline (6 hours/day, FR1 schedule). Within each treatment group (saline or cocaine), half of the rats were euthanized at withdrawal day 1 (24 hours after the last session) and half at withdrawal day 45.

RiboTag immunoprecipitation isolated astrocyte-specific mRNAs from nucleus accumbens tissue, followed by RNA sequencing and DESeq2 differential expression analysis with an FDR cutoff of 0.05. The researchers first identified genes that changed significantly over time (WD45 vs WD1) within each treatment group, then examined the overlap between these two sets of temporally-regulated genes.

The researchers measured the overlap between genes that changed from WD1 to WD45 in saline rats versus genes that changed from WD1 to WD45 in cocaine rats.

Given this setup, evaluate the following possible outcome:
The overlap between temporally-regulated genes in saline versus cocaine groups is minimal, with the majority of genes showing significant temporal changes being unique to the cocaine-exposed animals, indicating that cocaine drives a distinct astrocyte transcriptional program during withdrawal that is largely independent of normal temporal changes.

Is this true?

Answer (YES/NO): NO